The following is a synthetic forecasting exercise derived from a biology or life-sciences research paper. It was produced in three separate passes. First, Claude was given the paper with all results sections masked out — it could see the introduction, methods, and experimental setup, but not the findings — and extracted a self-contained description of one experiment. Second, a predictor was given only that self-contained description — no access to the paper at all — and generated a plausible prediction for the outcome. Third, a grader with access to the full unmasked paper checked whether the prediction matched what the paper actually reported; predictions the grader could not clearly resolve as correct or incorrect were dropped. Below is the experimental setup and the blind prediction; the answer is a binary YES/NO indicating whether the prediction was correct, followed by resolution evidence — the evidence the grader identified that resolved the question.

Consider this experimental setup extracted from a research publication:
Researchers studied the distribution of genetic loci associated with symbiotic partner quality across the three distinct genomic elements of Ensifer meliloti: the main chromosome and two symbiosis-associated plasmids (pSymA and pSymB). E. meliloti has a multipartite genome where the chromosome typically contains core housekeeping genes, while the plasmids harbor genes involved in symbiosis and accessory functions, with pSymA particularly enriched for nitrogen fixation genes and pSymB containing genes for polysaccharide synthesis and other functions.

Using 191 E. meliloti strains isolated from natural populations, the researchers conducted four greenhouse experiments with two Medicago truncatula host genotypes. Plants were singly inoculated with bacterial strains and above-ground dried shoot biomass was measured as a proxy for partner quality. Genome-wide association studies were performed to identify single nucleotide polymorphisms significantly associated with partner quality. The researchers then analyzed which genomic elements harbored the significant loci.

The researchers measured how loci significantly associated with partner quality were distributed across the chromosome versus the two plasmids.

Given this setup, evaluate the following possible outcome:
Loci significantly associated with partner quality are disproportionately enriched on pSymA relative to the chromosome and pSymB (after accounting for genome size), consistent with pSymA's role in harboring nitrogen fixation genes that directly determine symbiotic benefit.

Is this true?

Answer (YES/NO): NO